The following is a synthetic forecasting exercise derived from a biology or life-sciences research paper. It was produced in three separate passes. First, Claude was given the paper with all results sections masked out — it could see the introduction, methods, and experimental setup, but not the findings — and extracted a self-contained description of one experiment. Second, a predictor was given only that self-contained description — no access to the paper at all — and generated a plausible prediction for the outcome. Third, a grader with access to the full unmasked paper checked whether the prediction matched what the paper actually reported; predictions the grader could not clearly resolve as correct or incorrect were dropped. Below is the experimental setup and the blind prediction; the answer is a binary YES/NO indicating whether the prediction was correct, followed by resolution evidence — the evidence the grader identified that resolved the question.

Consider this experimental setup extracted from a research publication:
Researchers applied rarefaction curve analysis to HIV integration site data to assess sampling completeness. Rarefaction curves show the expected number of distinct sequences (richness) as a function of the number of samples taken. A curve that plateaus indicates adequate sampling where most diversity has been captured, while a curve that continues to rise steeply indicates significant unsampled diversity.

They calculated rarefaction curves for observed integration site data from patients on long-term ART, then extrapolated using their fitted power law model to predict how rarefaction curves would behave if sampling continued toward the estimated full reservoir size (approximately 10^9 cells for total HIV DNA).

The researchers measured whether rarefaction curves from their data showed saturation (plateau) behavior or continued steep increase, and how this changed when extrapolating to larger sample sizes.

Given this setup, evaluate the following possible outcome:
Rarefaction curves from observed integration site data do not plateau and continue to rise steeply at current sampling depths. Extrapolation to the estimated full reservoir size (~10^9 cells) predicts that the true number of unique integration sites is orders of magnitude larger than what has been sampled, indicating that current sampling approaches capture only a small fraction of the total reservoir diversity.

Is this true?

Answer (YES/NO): YES